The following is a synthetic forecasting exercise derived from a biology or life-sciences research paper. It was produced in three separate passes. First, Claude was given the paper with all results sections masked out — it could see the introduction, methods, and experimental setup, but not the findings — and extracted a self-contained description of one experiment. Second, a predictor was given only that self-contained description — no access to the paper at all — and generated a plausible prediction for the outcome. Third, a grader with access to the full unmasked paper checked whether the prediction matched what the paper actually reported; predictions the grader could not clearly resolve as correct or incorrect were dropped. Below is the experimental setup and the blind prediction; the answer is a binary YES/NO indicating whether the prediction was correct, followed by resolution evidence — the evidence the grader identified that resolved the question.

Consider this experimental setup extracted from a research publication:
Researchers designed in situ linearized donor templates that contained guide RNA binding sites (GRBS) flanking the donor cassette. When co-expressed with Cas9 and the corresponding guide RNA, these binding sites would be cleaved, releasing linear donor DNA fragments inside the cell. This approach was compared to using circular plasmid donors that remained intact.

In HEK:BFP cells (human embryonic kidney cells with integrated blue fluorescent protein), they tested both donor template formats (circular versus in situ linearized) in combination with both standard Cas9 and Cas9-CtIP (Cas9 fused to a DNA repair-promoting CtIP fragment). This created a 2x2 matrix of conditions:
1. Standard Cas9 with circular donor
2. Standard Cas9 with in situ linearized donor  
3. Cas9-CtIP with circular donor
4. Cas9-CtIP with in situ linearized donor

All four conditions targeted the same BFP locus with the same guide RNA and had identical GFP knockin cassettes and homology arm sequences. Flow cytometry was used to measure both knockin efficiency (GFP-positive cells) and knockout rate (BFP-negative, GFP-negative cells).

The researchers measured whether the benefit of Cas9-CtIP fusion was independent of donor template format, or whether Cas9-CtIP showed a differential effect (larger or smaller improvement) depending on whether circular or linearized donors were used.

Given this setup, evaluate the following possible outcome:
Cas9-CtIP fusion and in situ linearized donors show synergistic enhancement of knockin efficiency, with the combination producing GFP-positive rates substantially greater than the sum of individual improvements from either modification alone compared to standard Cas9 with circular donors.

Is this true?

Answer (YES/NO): NO